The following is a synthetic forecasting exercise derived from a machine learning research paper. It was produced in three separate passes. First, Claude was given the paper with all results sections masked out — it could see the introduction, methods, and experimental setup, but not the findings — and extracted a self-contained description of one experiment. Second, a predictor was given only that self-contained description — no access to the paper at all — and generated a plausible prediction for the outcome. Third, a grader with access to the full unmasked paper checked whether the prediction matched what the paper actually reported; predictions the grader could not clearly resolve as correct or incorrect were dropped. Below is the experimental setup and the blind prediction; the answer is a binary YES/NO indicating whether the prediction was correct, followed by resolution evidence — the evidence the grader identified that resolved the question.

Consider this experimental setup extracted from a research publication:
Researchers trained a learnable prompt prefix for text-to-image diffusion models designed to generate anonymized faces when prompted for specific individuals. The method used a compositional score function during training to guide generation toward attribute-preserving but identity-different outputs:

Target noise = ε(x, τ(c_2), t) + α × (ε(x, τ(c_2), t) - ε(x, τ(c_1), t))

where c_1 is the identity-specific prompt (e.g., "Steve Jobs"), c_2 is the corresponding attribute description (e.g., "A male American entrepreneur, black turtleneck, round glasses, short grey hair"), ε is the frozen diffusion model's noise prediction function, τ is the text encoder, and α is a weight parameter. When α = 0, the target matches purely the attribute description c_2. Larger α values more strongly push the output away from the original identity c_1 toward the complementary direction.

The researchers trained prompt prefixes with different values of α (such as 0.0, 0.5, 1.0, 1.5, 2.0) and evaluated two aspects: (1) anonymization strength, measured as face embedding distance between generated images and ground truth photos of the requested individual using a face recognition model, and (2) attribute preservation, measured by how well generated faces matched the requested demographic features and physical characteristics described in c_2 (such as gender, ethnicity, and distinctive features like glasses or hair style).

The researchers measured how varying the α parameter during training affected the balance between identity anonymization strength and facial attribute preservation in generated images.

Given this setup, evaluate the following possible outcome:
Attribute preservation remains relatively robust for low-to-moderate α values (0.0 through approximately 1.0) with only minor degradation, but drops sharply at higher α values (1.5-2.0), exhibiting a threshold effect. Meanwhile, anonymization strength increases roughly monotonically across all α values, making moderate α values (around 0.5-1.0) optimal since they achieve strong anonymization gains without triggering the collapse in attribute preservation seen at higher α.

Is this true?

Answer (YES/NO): NO